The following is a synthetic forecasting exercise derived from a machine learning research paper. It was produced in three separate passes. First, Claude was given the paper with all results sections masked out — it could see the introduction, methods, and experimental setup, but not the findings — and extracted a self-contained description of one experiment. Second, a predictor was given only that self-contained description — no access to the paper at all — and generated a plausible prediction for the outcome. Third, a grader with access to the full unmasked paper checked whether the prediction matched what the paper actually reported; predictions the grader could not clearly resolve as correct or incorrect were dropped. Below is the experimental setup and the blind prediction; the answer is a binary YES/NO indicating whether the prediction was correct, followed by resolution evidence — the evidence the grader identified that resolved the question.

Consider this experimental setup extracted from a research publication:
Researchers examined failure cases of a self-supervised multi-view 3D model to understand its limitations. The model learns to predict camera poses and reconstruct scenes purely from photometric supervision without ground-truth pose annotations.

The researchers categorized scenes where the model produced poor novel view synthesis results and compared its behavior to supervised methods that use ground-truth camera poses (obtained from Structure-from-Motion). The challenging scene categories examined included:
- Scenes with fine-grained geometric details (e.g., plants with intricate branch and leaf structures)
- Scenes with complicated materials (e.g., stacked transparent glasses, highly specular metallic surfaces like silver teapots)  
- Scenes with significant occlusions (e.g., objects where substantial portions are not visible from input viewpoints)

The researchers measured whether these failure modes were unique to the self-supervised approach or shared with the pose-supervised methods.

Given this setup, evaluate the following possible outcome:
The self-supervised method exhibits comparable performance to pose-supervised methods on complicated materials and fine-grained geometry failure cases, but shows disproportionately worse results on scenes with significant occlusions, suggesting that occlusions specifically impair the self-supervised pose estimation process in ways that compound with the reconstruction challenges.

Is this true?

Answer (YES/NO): NO